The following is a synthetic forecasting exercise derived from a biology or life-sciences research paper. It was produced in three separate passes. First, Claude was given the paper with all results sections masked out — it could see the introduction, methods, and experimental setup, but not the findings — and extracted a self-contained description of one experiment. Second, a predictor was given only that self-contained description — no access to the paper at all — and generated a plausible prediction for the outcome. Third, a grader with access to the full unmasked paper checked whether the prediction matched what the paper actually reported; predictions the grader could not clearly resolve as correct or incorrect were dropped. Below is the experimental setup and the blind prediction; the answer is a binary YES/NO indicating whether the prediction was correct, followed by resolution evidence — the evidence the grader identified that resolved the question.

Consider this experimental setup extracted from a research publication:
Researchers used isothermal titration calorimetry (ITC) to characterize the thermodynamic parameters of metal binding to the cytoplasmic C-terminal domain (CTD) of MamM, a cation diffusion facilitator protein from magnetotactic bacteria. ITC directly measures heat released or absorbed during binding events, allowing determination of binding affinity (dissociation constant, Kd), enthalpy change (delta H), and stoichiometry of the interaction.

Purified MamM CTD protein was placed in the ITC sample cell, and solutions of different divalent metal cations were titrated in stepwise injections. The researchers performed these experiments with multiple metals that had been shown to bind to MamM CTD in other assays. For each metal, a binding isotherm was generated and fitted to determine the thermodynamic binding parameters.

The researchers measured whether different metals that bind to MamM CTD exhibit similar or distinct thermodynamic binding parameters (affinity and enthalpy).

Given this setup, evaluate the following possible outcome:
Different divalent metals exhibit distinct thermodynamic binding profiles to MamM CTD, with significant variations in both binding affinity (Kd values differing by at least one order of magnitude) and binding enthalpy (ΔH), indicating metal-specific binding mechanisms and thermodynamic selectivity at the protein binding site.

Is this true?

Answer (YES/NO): NO